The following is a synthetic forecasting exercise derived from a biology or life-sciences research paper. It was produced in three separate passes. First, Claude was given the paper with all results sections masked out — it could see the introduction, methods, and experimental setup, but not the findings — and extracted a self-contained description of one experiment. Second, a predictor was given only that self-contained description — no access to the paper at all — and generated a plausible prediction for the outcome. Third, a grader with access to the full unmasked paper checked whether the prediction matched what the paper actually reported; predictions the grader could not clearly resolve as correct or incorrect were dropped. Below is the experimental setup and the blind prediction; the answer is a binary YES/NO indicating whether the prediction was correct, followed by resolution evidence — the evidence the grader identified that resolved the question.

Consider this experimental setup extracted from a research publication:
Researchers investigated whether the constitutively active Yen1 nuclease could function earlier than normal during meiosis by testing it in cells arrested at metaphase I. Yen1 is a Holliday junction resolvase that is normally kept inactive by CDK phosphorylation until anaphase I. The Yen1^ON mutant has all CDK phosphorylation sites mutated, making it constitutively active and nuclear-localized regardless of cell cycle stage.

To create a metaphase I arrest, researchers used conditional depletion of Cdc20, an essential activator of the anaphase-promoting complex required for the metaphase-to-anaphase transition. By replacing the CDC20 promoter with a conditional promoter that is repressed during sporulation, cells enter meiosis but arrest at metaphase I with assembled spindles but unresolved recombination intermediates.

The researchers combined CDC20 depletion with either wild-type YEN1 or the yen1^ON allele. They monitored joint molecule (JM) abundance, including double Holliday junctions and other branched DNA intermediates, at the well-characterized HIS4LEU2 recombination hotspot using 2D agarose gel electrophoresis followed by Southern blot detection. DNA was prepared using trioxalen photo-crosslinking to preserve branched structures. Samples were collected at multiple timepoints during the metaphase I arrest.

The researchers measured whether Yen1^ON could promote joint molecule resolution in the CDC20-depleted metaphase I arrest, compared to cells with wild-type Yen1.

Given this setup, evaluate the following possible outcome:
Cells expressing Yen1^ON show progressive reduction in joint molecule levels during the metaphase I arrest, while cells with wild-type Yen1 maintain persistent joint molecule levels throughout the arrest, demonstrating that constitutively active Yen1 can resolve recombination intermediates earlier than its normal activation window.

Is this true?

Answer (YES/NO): NO